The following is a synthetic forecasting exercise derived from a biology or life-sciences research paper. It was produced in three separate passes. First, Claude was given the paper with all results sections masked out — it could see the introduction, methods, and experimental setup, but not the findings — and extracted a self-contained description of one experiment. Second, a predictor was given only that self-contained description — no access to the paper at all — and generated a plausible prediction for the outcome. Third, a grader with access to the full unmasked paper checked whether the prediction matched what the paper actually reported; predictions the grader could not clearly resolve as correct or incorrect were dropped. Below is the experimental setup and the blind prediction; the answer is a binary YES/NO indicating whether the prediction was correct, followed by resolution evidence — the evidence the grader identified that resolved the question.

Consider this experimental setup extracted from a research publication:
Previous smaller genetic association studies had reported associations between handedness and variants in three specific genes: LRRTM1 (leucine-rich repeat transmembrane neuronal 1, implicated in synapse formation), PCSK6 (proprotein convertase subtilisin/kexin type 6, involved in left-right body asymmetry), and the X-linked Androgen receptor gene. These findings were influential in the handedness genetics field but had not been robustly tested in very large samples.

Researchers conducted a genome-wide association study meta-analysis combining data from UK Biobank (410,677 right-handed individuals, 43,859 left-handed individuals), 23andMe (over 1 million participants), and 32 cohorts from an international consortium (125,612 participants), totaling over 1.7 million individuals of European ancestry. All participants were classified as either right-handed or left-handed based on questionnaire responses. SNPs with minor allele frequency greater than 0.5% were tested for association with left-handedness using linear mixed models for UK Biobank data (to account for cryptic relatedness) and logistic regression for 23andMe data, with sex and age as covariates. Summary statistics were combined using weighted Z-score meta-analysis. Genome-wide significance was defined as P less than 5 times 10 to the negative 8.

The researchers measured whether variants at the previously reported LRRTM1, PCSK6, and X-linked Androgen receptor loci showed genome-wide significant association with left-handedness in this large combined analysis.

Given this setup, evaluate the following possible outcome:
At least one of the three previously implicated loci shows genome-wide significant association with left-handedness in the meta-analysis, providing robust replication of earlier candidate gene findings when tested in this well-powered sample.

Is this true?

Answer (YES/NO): NO